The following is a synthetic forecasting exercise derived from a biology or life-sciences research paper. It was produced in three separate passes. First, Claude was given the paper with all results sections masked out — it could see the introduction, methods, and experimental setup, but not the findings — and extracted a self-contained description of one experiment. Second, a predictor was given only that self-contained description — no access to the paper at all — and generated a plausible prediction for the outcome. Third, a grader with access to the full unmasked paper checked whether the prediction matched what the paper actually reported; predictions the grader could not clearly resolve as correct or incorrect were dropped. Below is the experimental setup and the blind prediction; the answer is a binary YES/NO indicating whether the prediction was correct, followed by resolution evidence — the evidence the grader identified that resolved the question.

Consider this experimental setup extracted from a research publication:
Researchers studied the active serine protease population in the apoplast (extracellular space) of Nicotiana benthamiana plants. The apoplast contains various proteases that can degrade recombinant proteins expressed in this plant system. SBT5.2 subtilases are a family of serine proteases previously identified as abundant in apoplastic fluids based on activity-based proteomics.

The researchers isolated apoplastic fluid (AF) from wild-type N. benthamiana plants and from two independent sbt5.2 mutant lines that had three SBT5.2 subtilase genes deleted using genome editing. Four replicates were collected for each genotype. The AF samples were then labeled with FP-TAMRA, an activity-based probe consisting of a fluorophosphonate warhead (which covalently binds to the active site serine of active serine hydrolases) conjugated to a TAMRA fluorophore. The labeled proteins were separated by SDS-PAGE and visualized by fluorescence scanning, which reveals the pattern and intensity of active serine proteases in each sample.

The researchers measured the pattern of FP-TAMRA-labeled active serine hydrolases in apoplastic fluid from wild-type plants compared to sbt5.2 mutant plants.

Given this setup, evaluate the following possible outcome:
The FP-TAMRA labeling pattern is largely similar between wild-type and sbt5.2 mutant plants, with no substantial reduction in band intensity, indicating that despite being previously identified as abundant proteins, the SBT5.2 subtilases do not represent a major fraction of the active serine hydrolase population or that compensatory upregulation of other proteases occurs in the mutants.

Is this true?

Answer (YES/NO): NO